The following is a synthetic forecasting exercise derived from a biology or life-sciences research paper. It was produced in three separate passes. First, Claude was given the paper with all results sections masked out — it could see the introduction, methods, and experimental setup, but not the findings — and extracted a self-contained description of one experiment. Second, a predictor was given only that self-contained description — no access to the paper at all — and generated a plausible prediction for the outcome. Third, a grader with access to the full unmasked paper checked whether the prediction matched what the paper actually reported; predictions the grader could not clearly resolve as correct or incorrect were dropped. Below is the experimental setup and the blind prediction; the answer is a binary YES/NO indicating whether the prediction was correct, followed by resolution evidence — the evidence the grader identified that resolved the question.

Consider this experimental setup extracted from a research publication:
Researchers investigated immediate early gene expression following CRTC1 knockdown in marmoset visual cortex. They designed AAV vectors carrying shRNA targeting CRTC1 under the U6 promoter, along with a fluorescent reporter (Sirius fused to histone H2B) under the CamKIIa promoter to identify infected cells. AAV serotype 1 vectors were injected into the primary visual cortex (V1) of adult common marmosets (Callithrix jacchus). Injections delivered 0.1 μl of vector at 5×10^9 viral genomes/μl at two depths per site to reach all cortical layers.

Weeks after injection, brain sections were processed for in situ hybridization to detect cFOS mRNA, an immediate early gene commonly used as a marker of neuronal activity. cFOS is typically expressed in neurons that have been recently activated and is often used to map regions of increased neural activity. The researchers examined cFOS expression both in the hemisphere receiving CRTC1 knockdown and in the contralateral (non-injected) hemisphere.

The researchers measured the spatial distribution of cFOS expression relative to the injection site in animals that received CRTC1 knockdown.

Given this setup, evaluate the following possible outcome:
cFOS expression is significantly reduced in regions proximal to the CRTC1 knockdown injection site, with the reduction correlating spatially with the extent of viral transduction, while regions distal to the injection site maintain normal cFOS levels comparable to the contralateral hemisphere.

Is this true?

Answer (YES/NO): NO